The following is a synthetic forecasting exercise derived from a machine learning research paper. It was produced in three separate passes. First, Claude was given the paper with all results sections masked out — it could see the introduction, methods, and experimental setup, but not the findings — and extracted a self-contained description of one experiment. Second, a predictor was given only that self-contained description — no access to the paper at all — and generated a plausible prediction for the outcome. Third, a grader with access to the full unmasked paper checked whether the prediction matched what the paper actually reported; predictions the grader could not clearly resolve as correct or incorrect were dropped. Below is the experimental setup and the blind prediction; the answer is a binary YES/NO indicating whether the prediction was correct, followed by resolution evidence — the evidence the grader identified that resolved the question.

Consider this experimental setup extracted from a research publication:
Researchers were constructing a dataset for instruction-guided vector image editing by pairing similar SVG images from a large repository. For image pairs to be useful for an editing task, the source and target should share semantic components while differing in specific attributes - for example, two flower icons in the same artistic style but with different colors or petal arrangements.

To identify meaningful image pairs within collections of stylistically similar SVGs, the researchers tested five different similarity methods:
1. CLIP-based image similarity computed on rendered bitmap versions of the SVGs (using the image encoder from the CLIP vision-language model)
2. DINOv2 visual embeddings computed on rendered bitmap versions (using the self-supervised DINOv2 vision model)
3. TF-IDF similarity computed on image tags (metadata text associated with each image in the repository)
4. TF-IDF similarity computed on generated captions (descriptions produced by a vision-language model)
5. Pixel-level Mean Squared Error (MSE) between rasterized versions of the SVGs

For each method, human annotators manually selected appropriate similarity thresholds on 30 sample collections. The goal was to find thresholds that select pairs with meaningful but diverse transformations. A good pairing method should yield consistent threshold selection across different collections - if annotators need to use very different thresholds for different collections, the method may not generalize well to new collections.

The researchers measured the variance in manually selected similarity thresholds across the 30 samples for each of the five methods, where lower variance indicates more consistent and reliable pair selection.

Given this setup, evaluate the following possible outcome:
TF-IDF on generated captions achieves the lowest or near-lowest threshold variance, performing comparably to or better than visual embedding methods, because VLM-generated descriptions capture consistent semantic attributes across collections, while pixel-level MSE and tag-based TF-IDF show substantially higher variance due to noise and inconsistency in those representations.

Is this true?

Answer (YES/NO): NO